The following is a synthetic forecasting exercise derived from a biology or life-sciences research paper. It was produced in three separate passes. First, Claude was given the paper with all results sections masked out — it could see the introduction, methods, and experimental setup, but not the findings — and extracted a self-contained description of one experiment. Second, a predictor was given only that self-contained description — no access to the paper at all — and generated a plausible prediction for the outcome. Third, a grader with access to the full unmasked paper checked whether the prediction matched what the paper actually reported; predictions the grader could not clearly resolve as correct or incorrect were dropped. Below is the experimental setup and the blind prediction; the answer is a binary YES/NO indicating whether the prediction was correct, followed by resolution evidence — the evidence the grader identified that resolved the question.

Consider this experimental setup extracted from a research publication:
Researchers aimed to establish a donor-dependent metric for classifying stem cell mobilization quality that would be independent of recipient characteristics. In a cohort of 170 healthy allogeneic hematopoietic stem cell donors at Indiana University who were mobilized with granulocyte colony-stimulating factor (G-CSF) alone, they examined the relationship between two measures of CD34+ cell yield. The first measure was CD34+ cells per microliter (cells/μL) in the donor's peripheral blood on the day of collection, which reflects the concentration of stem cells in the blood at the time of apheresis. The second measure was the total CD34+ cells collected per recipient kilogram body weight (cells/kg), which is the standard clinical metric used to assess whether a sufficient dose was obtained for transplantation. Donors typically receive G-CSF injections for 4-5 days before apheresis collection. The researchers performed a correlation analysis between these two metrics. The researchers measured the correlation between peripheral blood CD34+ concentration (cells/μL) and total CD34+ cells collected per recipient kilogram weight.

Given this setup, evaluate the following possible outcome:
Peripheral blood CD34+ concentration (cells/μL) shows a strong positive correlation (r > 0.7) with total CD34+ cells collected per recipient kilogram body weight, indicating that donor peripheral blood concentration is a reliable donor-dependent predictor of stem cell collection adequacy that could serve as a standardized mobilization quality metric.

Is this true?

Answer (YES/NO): NO